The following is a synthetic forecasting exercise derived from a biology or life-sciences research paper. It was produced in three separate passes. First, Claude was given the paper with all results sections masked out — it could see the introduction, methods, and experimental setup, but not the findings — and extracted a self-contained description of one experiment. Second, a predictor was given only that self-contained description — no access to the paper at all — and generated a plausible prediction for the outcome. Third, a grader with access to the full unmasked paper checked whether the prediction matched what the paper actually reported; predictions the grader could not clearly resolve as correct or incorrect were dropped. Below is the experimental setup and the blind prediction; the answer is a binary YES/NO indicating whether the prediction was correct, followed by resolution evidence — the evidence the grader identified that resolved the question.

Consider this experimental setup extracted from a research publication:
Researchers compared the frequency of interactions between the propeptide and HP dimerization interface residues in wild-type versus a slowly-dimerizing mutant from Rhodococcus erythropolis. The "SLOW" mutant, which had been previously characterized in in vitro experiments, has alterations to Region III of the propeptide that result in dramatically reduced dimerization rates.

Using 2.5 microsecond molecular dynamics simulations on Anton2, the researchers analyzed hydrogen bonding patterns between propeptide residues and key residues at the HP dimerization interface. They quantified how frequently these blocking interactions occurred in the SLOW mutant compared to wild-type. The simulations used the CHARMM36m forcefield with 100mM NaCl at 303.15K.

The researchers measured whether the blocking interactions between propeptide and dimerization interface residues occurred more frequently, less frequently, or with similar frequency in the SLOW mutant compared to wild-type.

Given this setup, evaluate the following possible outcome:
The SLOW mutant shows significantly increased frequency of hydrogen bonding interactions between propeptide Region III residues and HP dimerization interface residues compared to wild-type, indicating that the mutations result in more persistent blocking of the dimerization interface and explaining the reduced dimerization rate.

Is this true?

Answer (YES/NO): YES